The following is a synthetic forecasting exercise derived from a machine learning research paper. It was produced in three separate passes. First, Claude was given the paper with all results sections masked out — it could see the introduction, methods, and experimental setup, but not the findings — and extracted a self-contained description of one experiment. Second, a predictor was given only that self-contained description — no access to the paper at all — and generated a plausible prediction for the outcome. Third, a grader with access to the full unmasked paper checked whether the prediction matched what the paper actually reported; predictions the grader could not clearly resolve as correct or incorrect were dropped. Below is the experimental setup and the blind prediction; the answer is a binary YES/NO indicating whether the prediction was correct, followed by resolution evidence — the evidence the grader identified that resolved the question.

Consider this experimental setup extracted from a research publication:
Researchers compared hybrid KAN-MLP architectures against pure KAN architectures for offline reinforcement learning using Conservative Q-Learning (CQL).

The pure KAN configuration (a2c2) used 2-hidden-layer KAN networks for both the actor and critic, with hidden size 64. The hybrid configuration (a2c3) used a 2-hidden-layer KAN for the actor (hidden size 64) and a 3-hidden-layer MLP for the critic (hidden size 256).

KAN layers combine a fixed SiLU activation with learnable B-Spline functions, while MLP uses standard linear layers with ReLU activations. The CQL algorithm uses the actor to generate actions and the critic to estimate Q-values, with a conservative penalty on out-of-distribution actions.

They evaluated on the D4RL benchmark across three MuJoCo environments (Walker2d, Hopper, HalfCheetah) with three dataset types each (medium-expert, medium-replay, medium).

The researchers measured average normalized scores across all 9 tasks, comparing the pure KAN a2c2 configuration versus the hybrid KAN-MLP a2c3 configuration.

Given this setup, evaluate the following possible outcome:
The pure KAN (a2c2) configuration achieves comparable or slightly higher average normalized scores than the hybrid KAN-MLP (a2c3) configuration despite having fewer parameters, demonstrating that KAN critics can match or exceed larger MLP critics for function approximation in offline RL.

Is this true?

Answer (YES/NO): NO